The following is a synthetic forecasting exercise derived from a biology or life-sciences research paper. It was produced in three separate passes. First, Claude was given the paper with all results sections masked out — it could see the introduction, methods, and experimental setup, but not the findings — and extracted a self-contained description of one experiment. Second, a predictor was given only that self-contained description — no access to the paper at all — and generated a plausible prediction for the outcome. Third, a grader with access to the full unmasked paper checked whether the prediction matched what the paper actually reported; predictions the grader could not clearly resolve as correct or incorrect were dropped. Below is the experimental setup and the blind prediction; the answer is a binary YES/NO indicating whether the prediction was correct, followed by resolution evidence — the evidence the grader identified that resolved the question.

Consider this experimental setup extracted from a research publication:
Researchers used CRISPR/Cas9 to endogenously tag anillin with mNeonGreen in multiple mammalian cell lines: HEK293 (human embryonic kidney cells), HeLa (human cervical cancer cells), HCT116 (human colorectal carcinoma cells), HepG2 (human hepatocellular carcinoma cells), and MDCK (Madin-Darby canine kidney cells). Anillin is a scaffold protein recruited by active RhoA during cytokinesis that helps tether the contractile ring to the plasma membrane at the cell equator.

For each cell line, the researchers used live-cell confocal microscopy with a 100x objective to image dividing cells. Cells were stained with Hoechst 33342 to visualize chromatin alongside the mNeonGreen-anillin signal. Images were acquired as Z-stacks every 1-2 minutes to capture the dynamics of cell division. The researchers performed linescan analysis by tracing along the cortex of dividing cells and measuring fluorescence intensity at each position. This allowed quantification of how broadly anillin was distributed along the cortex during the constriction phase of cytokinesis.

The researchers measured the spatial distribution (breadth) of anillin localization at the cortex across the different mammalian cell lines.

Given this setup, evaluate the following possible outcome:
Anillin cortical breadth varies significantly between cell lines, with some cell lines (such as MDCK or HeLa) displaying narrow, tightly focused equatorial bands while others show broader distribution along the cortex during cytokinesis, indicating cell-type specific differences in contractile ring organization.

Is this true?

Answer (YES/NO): NO